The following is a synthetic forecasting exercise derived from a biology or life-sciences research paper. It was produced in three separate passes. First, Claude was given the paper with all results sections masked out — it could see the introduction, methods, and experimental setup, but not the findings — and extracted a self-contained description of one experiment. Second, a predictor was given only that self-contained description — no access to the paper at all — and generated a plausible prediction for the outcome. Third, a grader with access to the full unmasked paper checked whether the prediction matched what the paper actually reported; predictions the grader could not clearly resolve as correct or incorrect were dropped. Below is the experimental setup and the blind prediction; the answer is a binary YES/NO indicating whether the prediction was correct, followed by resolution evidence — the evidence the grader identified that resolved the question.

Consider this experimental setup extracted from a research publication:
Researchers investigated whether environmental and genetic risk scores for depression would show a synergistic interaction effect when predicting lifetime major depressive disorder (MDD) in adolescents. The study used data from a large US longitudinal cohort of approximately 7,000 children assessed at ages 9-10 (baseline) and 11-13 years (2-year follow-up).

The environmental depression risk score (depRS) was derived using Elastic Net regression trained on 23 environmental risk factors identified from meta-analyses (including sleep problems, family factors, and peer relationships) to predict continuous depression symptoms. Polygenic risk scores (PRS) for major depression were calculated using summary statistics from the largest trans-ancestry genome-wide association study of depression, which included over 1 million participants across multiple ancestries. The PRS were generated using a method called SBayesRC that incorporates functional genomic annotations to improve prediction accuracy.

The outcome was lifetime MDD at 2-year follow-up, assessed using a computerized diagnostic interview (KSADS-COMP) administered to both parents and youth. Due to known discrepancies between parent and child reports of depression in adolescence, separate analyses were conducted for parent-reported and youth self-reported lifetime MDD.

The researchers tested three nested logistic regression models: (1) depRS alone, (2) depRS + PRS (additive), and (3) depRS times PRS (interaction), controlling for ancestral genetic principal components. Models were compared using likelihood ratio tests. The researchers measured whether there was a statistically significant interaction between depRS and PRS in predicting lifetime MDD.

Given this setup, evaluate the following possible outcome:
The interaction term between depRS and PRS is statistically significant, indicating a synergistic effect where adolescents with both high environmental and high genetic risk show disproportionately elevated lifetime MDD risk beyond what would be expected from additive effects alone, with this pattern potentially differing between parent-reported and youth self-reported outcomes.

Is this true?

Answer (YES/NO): NO